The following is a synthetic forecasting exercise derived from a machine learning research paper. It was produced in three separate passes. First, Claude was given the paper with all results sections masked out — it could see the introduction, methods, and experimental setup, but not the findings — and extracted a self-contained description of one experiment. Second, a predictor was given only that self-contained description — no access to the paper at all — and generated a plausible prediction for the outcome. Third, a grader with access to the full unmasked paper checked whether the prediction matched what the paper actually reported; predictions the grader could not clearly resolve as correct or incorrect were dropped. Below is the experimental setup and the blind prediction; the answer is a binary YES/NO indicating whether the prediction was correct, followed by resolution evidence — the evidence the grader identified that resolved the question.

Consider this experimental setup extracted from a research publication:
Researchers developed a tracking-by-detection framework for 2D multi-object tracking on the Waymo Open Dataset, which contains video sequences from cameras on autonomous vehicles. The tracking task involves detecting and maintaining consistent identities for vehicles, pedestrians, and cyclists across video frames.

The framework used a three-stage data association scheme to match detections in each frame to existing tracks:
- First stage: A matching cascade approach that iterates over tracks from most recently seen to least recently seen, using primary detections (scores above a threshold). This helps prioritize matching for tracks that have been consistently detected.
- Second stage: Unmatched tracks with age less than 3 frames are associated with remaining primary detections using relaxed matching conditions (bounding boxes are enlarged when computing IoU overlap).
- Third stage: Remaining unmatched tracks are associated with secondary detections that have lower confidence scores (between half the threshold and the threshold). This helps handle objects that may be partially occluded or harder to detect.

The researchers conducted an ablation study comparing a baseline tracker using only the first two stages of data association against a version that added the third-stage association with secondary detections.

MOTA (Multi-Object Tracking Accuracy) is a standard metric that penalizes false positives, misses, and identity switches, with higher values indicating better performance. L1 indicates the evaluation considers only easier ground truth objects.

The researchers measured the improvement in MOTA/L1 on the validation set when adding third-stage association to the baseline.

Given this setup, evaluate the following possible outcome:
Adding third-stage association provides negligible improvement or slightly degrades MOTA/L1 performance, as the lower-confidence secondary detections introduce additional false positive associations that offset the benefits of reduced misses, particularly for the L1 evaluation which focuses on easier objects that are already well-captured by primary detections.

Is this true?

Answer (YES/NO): NO